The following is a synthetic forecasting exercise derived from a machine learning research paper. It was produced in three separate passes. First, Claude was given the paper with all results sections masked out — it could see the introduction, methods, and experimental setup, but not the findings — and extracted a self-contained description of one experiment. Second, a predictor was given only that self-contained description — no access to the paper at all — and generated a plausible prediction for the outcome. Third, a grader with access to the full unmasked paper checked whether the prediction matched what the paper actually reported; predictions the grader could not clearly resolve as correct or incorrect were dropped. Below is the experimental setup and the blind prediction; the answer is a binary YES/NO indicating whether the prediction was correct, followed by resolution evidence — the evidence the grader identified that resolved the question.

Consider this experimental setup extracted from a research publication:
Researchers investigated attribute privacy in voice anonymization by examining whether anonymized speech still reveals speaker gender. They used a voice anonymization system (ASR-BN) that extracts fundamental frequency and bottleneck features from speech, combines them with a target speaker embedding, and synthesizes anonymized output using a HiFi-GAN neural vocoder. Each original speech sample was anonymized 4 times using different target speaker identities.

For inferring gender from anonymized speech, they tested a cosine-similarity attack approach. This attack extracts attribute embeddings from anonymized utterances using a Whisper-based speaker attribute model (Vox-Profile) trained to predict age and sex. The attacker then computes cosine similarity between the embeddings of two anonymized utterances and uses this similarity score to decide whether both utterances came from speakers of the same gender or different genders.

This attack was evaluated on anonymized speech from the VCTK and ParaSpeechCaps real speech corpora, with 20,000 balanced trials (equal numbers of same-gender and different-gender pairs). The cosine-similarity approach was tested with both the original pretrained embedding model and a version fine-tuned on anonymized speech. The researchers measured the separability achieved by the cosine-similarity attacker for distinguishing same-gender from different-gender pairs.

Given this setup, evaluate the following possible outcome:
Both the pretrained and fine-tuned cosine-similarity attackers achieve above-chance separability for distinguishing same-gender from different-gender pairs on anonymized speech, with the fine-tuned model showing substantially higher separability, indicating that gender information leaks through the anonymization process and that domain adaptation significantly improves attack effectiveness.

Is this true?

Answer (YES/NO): NO